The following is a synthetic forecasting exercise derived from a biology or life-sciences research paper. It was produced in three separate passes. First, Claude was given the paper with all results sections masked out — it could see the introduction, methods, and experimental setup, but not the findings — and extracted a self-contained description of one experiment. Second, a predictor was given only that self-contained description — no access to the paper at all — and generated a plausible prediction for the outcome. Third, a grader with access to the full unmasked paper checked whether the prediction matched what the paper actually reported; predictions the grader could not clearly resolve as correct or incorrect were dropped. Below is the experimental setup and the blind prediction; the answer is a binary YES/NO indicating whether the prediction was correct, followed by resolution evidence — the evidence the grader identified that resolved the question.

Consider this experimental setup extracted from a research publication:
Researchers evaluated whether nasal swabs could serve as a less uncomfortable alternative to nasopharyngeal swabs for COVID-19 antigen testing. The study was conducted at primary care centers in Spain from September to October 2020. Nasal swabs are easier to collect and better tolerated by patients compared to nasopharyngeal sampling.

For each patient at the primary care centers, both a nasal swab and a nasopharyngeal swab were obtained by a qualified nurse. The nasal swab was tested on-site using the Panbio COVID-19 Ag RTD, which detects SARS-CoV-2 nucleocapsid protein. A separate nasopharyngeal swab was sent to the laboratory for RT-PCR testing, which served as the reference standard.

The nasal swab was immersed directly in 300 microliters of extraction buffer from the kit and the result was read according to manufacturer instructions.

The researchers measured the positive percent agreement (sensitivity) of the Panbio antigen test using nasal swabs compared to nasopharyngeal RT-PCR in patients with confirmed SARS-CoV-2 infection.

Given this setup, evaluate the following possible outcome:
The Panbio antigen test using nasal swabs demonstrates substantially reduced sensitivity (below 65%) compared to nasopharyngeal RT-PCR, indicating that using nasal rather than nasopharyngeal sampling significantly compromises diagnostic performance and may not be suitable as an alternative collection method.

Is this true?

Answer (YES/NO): YES